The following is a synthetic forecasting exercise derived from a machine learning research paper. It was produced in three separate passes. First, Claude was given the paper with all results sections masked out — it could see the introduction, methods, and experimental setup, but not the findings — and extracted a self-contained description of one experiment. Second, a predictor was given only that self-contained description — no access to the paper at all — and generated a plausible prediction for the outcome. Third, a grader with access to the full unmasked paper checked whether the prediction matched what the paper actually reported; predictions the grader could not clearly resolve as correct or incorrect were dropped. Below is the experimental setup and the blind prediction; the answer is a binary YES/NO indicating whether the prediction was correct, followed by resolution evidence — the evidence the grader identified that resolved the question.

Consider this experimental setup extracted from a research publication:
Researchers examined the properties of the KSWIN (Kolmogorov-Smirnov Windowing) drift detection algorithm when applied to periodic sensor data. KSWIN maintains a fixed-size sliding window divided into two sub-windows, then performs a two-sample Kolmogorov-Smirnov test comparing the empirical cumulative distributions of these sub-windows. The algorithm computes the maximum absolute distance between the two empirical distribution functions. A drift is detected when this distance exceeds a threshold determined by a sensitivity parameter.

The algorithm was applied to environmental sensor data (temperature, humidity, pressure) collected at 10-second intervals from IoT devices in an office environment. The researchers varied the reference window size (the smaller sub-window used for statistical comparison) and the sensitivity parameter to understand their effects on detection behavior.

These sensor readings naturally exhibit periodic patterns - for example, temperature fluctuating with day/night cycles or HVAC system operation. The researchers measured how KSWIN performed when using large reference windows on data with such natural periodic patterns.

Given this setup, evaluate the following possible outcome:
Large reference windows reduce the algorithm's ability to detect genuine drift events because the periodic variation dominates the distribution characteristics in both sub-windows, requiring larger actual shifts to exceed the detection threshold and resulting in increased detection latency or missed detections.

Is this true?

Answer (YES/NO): NO